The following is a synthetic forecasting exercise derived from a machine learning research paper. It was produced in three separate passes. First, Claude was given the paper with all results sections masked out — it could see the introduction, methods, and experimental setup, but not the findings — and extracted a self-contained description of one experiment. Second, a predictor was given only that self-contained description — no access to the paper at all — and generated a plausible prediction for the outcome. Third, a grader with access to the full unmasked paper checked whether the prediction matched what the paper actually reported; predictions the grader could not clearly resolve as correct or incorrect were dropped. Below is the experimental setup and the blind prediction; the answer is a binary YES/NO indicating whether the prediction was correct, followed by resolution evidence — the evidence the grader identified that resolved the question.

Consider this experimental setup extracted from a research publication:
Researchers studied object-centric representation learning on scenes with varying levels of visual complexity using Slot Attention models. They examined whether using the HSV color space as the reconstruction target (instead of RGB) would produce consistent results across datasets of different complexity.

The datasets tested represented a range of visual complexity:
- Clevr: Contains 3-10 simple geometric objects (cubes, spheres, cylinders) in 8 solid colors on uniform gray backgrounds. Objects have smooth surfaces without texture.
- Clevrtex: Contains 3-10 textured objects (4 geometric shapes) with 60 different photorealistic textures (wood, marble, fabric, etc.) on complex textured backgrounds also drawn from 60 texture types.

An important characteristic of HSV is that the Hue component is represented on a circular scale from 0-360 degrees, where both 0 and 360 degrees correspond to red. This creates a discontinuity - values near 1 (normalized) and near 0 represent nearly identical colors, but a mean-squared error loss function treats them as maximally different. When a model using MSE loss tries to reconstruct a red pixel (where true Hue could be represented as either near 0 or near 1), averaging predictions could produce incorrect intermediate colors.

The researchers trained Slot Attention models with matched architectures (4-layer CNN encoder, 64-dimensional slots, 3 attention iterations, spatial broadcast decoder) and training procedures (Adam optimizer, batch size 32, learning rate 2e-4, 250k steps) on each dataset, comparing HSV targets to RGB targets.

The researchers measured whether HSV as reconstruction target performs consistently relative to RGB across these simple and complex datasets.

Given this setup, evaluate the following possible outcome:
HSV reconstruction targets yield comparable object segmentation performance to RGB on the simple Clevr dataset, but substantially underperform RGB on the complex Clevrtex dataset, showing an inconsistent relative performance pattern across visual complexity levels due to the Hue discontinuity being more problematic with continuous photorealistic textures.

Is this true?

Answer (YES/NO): NO